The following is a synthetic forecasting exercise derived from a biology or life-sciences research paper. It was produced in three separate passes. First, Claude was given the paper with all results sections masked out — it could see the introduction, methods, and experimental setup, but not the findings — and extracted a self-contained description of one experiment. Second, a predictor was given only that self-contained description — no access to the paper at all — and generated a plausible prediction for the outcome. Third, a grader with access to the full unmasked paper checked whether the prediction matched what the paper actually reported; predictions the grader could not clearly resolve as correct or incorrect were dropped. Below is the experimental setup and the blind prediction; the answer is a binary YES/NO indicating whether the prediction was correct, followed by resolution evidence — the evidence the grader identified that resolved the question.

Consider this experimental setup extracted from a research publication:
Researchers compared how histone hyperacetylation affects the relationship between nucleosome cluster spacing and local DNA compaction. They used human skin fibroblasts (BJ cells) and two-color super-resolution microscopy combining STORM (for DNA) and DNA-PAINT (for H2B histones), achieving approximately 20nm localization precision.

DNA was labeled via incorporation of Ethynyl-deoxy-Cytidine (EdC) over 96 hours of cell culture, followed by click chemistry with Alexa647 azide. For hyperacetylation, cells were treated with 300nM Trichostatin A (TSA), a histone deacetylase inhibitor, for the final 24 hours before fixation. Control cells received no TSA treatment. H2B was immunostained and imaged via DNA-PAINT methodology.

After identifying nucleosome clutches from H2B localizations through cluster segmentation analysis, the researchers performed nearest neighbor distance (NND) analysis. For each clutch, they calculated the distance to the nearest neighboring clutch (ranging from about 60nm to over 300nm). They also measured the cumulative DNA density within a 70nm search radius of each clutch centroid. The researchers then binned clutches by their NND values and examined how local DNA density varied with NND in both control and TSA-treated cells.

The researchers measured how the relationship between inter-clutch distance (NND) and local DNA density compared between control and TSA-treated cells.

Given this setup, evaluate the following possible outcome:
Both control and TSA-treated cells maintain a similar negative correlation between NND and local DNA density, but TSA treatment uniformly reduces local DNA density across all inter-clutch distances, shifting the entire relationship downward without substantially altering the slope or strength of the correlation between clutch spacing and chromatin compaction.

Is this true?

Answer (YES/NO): NO